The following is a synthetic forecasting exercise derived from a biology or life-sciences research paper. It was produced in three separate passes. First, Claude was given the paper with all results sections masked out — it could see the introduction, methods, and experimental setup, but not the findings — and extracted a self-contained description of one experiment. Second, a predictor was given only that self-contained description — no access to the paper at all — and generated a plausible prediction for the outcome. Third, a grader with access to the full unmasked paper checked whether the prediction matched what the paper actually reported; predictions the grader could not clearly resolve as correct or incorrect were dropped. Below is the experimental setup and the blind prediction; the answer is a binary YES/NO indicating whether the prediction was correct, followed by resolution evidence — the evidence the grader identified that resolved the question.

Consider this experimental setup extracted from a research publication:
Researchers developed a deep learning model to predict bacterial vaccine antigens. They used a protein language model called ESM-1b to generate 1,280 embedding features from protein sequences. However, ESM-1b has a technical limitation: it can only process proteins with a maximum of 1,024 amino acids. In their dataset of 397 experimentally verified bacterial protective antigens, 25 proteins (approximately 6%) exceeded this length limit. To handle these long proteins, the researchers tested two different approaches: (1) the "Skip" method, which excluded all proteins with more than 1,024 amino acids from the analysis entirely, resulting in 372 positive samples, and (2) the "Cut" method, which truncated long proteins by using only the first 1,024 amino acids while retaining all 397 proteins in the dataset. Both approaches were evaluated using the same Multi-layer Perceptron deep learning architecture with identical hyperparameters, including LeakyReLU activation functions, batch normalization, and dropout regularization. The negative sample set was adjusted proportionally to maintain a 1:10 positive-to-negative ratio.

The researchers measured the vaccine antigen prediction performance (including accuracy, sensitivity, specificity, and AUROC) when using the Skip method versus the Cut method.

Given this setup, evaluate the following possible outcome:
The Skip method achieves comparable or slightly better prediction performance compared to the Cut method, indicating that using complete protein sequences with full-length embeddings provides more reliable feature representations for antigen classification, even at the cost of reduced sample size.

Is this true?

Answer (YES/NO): YES